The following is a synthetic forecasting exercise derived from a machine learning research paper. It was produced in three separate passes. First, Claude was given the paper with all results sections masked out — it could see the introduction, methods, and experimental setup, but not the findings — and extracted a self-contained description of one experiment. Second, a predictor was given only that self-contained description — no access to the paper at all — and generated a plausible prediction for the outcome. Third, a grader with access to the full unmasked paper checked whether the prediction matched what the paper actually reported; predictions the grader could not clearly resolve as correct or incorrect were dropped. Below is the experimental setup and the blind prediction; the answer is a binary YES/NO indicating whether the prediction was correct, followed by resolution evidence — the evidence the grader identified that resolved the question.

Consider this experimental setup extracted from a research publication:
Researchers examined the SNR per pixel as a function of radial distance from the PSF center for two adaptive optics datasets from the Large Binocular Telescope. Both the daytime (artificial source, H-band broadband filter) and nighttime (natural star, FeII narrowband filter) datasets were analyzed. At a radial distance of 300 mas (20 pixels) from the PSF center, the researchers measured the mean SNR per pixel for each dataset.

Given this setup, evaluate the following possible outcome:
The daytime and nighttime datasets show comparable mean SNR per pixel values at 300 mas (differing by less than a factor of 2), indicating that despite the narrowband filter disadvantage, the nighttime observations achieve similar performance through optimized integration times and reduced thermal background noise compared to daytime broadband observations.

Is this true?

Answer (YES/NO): YES